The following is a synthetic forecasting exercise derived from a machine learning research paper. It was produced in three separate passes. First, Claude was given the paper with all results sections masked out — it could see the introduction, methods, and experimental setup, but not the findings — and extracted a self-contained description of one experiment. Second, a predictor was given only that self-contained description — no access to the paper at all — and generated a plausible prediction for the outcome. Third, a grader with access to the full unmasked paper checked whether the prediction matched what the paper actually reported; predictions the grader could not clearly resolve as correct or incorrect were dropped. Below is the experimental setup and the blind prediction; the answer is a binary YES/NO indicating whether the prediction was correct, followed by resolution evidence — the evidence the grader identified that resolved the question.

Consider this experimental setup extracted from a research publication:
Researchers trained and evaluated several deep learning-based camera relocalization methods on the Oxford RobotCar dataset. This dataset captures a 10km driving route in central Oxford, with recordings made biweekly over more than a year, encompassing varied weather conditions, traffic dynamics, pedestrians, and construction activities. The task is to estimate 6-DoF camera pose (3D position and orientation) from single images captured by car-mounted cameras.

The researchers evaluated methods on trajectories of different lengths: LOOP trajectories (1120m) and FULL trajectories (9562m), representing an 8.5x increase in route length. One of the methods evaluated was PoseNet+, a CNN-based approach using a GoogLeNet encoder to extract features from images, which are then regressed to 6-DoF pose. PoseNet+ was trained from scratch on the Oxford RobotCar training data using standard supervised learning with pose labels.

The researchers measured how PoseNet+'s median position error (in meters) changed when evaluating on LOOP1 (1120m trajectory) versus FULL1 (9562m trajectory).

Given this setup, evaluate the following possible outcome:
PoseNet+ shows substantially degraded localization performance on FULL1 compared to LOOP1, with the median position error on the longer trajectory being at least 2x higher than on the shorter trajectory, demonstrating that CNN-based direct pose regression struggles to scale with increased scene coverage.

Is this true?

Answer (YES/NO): YES